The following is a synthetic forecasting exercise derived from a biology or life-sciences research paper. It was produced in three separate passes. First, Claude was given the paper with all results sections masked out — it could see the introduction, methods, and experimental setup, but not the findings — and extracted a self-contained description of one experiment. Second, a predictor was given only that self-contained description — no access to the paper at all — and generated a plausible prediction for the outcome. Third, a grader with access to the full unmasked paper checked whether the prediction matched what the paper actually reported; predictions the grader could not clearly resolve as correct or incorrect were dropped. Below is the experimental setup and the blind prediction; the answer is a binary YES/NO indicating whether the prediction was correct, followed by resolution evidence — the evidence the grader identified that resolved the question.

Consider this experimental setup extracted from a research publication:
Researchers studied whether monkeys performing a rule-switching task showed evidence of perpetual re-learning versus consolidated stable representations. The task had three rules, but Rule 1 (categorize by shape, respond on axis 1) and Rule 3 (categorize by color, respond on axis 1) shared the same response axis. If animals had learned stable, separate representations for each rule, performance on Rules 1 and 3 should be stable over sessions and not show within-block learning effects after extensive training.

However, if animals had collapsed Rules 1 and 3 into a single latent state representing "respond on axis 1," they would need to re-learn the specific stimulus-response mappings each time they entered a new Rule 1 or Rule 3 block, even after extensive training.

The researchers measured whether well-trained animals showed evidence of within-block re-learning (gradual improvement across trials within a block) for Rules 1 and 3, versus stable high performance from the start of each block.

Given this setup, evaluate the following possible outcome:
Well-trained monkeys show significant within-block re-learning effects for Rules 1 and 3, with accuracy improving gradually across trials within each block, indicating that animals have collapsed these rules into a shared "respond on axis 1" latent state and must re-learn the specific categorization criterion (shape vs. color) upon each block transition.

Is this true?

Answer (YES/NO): YES